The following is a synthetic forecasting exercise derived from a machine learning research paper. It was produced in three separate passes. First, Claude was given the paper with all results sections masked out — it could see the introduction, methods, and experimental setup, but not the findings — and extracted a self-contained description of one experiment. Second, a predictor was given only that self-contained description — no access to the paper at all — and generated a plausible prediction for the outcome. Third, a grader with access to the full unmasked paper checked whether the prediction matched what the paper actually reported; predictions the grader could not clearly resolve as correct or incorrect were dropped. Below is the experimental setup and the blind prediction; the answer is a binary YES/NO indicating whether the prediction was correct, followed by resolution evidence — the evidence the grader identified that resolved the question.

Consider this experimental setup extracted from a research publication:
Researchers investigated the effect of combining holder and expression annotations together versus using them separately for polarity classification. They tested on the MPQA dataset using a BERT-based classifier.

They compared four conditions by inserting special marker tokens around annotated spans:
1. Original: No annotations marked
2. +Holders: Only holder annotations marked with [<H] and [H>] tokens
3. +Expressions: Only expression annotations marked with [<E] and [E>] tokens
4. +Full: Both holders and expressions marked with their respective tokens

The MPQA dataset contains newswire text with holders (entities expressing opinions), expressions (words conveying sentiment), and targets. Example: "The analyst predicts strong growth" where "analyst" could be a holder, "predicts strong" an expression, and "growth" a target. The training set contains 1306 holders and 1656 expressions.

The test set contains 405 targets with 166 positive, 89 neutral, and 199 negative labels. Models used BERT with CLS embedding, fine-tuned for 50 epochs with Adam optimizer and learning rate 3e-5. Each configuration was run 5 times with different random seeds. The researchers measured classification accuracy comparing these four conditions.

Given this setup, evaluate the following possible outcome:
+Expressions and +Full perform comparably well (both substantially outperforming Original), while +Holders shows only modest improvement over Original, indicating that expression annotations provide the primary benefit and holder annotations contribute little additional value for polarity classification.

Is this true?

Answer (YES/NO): NO